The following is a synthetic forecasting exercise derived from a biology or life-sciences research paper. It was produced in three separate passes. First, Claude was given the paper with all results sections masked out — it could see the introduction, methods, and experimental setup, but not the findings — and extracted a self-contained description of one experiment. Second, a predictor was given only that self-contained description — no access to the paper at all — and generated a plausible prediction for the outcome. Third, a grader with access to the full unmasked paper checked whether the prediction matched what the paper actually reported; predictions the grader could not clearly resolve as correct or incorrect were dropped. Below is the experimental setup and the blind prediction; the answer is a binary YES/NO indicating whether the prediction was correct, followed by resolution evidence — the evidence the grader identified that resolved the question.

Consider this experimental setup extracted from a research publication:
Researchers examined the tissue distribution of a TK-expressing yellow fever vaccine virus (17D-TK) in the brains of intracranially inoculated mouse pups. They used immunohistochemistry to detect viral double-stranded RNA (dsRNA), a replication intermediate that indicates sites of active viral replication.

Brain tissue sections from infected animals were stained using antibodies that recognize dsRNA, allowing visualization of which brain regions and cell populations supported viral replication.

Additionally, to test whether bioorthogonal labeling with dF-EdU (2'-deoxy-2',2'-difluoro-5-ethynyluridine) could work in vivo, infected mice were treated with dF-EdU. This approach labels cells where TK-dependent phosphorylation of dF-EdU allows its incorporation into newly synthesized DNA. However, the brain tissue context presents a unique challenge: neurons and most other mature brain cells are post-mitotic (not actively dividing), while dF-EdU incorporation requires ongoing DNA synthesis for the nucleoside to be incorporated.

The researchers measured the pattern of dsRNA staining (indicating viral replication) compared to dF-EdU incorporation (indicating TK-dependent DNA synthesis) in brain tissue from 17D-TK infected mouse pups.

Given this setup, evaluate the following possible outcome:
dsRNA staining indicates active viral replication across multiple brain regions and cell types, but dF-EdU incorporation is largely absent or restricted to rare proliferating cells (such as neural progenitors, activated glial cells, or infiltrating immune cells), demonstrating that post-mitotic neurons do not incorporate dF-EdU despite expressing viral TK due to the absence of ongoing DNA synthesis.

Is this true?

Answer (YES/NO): YES